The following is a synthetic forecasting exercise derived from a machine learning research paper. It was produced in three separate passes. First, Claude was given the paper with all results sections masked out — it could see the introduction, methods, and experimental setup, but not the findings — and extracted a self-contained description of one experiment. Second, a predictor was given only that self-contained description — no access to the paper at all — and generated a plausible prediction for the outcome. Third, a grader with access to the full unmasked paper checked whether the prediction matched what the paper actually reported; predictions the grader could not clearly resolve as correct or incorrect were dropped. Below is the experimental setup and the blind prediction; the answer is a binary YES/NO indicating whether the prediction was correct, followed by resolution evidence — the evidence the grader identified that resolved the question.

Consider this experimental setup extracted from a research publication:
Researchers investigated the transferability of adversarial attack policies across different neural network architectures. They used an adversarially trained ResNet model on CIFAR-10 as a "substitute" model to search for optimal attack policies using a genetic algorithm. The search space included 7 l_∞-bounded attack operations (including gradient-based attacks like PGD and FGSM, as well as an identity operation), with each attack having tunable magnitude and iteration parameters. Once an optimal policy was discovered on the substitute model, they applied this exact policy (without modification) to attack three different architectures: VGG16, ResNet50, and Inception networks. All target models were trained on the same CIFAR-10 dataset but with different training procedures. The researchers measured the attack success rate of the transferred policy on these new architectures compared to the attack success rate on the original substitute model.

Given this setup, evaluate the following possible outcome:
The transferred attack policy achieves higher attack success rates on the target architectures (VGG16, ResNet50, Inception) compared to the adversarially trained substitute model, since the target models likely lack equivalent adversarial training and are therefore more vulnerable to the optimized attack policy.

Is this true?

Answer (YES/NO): NO